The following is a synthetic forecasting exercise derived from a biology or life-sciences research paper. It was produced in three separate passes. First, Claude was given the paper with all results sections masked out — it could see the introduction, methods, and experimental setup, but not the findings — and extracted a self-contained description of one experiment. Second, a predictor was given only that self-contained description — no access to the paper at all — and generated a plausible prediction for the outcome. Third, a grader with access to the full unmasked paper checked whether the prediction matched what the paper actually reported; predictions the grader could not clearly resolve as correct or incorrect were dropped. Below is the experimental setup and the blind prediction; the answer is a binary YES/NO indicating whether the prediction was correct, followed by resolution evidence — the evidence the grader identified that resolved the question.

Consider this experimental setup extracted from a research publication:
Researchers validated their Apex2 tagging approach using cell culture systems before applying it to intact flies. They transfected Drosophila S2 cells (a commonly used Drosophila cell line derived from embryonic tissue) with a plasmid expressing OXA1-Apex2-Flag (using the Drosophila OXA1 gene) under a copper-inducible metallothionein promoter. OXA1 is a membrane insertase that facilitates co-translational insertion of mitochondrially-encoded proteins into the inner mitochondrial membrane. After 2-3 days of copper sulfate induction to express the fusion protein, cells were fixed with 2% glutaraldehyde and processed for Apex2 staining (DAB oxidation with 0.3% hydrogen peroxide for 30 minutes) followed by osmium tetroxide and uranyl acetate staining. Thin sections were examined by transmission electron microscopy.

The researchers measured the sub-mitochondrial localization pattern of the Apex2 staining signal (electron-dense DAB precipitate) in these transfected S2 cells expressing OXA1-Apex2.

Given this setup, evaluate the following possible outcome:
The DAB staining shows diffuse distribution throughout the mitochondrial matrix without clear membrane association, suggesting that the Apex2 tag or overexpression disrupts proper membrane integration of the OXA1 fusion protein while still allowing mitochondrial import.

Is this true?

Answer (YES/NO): NO